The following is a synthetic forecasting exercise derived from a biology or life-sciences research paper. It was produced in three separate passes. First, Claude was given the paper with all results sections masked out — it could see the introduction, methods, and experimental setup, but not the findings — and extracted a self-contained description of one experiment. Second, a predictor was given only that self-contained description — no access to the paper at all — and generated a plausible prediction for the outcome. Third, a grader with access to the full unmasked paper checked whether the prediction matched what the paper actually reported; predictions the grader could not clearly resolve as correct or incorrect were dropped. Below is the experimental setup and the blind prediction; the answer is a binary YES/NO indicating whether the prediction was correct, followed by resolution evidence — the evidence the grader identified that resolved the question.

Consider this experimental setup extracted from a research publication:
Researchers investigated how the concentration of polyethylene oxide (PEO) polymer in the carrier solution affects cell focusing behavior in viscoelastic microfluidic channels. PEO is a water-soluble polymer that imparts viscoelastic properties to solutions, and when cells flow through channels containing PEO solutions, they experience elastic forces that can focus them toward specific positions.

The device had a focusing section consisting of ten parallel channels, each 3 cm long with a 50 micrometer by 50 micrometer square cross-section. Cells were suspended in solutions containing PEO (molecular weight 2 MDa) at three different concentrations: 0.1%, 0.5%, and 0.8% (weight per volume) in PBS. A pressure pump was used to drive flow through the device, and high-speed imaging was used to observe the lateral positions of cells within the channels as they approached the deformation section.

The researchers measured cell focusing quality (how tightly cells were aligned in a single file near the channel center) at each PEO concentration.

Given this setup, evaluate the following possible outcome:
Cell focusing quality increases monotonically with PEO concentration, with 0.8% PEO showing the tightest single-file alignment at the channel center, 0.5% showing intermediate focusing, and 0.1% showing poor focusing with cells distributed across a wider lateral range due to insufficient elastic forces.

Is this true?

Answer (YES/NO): NO